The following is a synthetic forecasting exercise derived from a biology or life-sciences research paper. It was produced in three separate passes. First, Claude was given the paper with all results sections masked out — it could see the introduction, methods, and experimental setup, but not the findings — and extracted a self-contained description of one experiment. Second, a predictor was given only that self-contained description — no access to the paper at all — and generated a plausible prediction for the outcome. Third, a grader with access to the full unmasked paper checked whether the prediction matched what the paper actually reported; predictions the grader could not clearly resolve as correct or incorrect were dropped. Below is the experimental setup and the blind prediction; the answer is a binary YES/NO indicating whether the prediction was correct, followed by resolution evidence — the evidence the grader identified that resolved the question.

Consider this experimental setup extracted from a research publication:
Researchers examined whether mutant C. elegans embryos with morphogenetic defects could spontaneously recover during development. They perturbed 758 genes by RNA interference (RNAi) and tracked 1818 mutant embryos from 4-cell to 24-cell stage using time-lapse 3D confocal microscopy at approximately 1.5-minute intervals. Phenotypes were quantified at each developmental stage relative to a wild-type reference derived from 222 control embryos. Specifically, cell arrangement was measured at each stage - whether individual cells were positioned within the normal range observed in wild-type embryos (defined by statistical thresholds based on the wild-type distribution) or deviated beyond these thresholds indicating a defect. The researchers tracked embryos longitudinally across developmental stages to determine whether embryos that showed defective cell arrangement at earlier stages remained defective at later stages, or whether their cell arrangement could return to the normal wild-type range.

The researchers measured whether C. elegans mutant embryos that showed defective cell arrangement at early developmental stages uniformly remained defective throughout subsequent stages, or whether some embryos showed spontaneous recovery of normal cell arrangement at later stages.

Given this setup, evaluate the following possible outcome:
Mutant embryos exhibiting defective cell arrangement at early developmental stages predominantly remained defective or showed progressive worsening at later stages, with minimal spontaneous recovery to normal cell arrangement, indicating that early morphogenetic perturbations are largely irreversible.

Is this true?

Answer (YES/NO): NO